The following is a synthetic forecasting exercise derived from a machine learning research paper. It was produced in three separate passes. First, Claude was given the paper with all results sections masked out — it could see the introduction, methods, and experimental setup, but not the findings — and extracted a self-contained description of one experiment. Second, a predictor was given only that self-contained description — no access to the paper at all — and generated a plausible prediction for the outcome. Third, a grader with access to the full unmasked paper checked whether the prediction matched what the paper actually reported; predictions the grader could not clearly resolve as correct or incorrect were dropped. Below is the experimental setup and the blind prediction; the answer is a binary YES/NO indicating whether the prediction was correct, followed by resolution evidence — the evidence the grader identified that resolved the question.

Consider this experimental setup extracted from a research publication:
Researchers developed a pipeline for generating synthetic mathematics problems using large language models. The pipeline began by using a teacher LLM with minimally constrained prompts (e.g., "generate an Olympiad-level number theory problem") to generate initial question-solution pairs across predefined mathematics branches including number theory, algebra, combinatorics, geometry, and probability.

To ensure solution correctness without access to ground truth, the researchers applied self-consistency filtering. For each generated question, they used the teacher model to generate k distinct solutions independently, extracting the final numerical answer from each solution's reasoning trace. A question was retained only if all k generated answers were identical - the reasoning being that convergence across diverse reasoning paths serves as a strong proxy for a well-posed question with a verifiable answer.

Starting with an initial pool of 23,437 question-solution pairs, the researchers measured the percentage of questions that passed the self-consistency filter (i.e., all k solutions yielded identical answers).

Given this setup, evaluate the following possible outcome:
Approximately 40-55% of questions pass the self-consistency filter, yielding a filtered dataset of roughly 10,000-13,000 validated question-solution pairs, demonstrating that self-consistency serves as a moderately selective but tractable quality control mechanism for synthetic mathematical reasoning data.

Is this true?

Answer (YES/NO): NO